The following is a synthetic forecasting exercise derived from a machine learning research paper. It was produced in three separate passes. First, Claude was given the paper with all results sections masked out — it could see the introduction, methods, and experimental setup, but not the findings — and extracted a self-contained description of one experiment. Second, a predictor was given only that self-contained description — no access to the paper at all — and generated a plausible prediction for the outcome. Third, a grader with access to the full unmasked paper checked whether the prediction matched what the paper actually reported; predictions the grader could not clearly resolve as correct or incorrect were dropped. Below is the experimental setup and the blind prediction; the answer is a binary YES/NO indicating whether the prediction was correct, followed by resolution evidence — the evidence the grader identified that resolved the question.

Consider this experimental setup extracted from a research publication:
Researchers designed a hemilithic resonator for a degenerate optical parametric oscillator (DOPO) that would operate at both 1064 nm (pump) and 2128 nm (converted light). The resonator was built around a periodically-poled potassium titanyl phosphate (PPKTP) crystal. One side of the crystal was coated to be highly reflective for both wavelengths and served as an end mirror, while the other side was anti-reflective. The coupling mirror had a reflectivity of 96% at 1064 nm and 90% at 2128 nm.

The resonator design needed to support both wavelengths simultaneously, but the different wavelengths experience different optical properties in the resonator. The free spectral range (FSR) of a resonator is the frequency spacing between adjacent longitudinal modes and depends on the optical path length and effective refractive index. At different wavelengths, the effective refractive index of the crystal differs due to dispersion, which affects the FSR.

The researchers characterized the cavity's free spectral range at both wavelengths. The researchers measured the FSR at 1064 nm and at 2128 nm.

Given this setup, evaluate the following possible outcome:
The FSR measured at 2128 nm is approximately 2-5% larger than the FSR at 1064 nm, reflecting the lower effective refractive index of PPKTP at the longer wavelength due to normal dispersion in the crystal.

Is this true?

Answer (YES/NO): NO